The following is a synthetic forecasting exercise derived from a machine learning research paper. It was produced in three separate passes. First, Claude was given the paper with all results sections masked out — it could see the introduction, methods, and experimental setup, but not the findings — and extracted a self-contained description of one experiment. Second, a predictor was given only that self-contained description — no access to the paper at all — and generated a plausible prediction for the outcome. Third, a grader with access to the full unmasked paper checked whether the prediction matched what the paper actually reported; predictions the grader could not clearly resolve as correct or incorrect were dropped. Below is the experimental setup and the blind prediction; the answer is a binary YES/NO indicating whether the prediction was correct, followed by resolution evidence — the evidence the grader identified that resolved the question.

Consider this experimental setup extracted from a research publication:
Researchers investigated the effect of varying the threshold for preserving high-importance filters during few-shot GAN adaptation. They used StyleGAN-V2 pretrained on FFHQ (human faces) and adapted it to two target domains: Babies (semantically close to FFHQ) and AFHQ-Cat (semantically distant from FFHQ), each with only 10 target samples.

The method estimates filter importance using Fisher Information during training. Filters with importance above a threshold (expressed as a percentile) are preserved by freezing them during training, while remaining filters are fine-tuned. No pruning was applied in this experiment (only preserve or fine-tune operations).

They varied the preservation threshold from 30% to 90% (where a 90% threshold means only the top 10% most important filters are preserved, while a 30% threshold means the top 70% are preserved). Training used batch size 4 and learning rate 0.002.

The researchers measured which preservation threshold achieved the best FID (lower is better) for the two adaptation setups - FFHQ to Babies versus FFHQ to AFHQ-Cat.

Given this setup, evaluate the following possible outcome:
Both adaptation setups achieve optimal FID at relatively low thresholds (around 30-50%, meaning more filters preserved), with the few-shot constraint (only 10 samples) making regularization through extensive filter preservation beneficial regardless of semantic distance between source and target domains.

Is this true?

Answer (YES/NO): NO